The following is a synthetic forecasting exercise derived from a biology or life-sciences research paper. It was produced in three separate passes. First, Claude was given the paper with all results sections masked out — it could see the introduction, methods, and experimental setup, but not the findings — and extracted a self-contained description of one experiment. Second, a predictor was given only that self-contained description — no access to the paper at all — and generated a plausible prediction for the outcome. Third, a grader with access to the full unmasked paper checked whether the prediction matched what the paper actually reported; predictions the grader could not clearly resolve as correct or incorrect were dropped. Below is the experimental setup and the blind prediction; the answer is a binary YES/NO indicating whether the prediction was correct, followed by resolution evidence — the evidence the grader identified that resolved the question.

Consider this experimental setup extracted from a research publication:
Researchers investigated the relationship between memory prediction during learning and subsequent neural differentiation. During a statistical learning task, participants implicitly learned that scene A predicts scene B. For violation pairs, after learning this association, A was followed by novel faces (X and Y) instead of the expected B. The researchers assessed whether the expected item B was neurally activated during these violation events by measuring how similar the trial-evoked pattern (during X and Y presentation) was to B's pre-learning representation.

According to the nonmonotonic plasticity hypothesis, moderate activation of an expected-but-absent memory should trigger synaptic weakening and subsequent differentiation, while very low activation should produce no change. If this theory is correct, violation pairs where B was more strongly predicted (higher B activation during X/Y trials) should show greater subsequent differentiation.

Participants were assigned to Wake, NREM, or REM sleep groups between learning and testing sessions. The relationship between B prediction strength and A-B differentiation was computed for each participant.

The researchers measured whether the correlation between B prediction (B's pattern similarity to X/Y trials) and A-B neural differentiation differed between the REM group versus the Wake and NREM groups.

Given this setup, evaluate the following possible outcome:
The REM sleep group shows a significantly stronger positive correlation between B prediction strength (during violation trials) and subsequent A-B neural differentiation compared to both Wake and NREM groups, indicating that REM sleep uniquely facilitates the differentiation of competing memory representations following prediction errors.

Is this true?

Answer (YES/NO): NO